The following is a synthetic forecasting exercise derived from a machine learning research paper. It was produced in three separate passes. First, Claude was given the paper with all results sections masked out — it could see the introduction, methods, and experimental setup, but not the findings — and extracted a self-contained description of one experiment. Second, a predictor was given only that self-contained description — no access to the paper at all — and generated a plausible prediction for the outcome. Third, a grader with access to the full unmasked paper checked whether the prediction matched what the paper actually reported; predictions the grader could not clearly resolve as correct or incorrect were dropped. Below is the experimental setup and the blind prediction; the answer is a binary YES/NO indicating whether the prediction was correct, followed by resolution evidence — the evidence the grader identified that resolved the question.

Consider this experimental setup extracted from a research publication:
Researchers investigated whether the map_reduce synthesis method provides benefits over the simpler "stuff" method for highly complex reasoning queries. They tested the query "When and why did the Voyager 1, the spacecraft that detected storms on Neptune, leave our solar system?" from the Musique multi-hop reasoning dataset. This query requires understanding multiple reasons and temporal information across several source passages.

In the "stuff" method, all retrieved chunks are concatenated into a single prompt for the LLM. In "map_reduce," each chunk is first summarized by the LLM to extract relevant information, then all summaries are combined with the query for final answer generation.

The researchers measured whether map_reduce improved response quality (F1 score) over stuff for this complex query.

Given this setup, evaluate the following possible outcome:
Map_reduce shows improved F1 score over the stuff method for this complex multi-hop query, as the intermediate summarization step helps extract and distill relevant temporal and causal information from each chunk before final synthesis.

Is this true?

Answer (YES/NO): YES